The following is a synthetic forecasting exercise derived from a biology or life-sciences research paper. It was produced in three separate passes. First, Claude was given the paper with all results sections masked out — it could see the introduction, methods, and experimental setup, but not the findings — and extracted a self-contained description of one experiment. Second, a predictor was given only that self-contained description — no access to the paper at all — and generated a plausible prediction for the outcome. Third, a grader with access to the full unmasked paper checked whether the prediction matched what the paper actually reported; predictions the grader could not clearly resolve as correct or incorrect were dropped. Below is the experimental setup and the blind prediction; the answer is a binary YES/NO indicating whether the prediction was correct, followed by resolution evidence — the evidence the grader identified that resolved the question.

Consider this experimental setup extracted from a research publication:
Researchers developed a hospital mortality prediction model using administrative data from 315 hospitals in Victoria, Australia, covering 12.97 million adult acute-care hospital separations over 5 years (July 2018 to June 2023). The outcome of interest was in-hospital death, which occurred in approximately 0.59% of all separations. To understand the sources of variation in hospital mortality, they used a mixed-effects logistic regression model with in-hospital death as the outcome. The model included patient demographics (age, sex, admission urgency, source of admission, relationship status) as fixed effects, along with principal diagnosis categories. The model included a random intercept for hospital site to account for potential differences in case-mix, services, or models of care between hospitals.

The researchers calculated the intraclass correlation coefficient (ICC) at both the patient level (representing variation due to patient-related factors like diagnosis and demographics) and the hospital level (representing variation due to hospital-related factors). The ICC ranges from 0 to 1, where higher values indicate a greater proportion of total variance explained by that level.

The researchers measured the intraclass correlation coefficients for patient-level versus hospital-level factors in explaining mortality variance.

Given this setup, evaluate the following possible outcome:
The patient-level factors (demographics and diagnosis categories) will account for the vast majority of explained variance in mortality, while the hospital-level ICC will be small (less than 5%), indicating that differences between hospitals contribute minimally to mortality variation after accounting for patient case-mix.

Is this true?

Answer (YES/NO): NO